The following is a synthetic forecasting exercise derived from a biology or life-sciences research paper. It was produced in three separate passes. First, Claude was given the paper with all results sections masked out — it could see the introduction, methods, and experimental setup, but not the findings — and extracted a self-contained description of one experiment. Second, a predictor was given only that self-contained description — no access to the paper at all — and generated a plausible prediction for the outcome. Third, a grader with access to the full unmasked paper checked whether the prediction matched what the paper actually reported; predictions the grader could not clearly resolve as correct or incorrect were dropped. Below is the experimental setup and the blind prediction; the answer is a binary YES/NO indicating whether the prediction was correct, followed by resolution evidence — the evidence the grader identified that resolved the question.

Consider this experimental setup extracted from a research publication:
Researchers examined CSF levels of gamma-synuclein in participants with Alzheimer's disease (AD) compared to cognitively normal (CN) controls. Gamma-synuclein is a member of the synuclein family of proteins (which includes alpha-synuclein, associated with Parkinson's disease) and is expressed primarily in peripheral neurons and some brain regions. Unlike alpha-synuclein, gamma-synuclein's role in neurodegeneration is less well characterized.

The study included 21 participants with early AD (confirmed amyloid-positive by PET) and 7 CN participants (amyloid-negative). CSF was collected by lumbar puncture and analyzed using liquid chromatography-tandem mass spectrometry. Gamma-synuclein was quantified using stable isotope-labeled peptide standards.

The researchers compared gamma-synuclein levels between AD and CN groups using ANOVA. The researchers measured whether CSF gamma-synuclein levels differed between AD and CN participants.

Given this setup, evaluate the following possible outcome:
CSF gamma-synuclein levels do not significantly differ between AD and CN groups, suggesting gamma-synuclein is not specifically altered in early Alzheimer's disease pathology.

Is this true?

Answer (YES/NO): NO